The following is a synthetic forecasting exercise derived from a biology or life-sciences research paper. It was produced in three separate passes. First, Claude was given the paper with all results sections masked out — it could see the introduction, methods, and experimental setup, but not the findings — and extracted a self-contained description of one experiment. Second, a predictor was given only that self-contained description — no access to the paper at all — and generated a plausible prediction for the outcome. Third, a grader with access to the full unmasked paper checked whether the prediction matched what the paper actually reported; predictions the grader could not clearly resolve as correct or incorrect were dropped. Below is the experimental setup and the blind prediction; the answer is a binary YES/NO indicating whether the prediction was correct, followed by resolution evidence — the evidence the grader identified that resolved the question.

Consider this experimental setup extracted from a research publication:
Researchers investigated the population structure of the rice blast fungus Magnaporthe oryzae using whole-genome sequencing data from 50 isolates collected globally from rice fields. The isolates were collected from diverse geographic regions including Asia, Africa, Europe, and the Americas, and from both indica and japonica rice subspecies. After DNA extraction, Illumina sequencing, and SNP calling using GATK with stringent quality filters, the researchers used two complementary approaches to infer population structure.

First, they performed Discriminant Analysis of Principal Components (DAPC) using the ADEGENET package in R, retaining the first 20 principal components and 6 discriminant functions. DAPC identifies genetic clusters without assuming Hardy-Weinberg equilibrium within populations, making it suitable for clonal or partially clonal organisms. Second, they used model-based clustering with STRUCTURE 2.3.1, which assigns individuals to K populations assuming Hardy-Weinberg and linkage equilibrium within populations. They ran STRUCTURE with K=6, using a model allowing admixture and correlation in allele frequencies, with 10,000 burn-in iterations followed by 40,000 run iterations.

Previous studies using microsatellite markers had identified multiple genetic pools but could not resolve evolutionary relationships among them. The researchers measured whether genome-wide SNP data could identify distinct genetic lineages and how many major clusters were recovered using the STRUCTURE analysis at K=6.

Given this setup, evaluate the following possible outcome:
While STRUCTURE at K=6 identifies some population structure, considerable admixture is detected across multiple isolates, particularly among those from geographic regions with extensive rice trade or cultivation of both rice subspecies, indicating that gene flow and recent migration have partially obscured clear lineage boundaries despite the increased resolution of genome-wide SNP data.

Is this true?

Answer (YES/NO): NO